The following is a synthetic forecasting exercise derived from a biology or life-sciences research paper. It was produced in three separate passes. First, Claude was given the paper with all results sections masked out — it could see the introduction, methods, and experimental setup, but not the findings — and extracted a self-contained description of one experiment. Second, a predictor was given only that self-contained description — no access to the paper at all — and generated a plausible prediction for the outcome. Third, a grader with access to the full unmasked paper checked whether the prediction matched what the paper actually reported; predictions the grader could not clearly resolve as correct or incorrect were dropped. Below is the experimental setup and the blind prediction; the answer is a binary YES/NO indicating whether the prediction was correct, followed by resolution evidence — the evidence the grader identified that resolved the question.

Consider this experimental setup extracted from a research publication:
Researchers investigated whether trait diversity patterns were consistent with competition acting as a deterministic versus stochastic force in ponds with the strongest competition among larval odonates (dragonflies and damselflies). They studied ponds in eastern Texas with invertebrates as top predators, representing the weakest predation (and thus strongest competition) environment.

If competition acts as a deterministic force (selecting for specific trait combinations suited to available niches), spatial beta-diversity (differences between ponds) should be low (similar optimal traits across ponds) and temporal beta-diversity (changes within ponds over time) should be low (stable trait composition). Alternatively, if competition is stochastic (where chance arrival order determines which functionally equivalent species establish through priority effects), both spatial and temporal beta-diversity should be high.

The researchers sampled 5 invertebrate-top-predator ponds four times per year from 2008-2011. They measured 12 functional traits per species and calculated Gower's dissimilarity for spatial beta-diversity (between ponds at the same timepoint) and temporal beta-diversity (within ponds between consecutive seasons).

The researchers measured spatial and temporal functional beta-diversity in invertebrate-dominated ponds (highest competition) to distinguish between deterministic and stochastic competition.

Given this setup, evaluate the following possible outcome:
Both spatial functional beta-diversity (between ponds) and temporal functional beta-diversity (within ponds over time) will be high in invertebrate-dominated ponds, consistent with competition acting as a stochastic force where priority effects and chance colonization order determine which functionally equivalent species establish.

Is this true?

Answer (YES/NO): NO